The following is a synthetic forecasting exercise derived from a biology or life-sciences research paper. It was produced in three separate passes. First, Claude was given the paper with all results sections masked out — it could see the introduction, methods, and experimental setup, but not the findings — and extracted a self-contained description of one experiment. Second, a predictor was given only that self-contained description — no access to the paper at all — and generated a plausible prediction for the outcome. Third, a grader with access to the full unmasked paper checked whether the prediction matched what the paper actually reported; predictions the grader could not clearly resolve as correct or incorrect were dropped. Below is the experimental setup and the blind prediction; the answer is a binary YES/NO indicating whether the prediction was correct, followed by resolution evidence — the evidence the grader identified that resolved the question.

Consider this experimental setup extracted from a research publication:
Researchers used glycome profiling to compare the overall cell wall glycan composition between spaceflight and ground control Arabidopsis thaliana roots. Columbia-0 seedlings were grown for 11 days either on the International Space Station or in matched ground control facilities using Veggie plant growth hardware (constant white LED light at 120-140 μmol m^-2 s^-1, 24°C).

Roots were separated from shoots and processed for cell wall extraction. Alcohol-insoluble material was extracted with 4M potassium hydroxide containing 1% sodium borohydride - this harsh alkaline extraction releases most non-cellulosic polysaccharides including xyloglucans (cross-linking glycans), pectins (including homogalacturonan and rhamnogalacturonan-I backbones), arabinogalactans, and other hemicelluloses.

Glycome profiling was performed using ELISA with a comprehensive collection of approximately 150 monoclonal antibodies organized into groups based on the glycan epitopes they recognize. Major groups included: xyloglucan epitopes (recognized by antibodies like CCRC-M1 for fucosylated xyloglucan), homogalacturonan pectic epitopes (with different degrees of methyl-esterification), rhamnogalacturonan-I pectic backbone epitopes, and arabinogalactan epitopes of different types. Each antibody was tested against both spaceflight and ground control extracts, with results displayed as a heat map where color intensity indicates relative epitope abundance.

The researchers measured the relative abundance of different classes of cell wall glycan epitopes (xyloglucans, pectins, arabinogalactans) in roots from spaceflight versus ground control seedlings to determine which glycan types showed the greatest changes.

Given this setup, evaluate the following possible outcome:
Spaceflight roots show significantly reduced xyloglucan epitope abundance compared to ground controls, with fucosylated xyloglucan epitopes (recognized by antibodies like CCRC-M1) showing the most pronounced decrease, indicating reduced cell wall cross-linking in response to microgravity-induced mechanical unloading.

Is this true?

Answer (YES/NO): NO